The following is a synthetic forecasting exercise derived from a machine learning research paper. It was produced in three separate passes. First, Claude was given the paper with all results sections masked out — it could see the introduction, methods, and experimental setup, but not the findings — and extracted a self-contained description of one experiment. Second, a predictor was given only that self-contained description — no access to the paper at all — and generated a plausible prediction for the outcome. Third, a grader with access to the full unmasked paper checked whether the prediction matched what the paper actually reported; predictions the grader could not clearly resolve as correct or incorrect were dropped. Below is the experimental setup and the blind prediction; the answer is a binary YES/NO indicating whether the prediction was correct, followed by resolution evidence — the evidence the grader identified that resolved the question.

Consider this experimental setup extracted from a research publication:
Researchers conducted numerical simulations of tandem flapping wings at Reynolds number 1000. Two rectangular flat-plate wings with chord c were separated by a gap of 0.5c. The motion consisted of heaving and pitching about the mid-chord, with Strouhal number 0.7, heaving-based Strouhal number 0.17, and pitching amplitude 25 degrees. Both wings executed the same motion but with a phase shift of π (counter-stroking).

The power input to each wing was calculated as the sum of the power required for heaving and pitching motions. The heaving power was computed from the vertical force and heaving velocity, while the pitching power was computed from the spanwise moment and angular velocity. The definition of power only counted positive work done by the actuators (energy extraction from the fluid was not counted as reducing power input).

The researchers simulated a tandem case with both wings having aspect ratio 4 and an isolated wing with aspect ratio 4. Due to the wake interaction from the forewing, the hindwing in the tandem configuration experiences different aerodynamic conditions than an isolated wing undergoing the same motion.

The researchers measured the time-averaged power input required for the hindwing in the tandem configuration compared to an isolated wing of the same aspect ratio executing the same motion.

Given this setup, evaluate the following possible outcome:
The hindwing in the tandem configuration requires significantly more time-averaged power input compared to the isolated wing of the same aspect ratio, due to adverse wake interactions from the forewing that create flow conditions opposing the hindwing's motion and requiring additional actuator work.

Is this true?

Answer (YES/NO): NO